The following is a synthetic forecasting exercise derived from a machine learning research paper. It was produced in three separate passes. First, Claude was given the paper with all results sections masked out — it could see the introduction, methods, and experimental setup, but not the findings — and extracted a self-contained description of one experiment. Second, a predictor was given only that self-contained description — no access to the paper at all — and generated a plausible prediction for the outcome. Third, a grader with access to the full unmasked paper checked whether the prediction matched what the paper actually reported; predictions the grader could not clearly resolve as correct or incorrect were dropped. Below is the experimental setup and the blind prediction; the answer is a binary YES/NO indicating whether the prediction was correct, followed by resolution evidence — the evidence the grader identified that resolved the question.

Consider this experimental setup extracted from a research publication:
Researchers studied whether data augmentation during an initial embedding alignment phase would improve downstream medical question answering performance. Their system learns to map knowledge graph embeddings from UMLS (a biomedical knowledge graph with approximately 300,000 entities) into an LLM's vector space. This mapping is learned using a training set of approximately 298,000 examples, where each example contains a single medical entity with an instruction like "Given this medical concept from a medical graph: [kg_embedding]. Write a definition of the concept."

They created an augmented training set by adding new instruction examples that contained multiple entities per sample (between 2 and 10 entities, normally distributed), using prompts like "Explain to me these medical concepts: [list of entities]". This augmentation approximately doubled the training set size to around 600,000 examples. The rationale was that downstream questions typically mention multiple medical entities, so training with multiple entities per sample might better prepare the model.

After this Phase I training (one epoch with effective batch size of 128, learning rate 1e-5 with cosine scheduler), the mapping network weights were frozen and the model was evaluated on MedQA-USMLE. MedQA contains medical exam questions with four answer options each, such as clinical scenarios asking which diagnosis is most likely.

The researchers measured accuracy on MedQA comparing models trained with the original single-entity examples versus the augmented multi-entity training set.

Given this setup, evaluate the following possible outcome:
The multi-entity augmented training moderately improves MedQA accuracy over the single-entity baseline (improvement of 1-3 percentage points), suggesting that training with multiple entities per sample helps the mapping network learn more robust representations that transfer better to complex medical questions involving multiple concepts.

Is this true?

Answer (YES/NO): NO